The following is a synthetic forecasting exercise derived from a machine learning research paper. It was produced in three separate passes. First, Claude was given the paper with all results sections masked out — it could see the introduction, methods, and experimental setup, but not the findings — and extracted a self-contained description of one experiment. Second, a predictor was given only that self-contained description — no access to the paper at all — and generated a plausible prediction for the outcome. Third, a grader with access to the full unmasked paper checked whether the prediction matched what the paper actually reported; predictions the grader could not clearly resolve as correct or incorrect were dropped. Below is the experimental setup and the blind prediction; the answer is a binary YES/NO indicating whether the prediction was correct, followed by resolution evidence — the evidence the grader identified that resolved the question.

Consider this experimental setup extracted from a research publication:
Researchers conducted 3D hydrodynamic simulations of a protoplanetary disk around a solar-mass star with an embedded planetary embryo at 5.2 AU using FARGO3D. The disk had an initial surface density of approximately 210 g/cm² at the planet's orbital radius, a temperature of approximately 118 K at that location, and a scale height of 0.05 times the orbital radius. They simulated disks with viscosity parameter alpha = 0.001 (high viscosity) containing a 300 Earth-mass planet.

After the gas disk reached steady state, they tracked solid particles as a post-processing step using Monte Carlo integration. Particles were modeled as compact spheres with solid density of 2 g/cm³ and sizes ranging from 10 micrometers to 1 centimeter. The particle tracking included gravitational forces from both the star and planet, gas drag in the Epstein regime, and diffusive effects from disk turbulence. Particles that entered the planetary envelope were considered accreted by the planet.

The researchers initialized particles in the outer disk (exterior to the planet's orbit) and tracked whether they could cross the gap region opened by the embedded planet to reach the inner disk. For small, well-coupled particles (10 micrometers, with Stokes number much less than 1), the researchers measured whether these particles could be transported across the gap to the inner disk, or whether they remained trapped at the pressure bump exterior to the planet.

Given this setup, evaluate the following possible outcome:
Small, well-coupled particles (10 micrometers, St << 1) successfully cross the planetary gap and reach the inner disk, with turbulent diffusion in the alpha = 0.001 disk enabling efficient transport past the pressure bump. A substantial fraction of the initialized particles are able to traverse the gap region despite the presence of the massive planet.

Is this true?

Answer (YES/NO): NO